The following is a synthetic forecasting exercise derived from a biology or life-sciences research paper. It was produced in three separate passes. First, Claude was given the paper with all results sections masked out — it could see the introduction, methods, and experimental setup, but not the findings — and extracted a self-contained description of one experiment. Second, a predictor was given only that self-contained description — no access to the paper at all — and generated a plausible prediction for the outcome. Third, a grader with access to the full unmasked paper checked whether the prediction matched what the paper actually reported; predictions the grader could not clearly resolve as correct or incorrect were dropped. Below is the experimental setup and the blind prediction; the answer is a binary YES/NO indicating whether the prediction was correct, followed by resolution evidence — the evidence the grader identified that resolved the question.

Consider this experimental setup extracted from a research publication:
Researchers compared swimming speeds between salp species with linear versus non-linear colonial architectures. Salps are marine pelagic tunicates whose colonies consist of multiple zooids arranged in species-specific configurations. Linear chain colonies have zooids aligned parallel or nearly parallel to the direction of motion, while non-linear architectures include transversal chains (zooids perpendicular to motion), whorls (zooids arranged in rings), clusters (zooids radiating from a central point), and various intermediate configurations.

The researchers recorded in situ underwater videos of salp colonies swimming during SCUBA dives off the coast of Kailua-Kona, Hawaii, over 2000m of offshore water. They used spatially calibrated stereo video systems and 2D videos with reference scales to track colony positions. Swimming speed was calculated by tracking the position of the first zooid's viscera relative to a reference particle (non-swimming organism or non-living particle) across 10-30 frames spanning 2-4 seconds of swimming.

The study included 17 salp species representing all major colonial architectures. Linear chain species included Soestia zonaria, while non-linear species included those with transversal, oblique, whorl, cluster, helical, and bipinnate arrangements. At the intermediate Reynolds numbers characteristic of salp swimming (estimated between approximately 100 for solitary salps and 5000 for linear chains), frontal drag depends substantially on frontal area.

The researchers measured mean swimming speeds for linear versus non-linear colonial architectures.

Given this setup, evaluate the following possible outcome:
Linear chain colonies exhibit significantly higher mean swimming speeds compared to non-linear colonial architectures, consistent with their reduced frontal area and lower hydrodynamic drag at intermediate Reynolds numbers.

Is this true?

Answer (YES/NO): YES